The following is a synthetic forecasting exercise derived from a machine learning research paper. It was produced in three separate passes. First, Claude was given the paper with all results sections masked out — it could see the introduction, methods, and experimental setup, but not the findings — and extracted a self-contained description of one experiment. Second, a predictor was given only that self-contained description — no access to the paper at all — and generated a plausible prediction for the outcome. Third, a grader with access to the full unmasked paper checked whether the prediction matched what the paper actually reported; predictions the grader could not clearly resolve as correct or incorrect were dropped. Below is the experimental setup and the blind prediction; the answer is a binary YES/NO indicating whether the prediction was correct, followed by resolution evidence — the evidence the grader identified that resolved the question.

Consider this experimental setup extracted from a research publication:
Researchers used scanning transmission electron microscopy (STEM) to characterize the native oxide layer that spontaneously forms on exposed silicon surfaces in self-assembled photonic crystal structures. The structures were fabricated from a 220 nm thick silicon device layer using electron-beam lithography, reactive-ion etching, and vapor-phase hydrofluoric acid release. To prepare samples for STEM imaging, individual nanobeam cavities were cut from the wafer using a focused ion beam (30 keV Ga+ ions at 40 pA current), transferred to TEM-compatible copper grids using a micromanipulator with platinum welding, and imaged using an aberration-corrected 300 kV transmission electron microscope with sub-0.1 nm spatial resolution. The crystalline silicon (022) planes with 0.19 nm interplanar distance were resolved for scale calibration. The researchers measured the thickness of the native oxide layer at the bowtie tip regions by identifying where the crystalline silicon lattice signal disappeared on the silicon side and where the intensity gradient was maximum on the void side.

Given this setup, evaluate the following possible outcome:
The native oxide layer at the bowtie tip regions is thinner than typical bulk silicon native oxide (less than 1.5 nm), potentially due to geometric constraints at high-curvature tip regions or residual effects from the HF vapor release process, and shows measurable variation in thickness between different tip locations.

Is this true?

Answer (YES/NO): NO